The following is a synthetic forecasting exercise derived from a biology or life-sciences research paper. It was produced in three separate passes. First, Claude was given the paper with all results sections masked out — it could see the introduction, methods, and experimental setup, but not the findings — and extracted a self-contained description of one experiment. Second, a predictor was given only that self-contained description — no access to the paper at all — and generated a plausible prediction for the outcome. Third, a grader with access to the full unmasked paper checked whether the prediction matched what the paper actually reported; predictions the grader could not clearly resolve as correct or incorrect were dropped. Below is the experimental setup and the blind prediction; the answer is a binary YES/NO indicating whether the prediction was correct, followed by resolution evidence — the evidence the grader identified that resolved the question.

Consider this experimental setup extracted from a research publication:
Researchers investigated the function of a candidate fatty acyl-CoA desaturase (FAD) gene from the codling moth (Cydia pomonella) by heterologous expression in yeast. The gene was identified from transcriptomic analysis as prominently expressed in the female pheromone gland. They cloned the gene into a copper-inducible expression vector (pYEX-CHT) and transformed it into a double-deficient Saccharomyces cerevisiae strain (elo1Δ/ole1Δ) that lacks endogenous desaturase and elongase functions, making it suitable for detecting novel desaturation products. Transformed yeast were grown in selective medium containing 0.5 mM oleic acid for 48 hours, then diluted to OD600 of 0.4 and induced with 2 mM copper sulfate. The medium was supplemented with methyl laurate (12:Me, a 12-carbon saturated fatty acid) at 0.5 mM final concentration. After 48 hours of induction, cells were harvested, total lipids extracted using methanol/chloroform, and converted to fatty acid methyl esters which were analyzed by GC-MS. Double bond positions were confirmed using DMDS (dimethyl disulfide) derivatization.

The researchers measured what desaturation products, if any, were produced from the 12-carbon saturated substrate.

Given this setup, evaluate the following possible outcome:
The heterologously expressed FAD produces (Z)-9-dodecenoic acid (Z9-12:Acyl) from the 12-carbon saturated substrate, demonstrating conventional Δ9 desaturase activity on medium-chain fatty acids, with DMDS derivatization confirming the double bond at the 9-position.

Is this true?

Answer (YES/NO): NO